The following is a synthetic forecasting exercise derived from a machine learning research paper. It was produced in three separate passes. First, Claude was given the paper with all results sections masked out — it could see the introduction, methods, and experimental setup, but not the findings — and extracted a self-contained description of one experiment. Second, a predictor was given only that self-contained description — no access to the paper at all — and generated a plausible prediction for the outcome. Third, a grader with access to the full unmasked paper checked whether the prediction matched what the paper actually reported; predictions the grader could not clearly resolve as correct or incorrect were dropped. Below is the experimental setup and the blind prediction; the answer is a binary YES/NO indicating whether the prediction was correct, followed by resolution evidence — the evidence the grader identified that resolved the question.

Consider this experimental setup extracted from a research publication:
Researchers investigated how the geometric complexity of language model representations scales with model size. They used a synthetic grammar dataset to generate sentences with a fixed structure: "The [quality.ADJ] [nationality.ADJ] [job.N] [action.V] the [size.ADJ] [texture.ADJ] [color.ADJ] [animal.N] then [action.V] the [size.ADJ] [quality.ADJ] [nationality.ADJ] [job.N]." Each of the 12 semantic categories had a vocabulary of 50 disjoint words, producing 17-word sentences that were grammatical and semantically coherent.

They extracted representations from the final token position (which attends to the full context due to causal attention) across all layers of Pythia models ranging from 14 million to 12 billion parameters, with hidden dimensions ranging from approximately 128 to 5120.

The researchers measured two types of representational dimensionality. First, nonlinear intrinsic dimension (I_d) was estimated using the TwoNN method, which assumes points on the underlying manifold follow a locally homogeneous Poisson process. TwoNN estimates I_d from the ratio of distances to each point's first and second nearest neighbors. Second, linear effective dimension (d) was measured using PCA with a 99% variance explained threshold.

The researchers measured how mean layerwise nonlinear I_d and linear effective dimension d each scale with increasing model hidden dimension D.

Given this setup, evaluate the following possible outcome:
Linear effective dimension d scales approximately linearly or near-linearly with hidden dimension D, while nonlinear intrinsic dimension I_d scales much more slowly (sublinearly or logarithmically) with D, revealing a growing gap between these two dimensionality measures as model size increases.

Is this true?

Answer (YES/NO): NO